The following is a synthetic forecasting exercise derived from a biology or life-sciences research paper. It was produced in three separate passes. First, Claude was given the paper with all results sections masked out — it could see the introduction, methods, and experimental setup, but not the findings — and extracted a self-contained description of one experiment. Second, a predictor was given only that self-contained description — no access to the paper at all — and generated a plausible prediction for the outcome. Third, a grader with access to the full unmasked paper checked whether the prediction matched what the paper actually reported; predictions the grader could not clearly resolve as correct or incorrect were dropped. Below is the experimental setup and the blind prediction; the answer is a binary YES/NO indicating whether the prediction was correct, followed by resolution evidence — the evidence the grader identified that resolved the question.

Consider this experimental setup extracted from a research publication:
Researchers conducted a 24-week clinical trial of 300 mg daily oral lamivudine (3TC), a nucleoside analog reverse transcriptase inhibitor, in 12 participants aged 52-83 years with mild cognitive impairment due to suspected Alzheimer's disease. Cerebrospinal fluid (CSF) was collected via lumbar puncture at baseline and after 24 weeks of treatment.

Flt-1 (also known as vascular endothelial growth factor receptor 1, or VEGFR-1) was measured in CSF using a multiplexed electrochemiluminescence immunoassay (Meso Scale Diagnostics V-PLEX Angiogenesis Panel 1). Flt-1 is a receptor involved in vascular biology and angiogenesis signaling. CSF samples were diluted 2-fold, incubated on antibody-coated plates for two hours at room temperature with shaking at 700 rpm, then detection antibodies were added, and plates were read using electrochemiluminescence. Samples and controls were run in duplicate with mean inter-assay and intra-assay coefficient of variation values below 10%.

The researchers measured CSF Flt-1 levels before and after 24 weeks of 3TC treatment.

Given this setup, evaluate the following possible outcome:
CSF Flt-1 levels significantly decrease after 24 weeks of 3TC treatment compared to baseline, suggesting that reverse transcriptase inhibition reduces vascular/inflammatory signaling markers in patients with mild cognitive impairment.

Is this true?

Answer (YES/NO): YES